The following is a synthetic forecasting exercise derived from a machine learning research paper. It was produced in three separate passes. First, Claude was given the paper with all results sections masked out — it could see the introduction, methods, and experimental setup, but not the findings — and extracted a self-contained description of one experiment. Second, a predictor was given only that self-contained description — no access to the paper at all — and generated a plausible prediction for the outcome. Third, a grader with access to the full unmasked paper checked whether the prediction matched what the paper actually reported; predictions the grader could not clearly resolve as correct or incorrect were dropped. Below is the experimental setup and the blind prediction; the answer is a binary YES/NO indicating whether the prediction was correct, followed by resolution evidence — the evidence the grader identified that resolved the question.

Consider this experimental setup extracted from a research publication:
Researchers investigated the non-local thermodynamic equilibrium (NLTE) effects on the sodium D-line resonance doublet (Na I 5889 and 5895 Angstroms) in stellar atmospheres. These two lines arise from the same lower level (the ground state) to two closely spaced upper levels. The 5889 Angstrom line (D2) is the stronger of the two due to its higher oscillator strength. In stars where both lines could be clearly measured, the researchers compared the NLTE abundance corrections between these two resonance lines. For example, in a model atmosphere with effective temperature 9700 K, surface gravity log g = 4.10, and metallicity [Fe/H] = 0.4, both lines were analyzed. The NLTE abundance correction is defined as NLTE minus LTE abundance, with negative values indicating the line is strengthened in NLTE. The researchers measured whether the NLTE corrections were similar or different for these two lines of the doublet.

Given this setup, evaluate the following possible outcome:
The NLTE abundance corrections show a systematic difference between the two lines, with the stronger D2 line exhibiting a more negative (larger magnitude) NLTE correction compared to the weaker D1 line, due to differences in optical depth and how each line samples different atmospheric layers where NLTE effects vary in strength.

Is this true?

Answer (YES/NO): YES